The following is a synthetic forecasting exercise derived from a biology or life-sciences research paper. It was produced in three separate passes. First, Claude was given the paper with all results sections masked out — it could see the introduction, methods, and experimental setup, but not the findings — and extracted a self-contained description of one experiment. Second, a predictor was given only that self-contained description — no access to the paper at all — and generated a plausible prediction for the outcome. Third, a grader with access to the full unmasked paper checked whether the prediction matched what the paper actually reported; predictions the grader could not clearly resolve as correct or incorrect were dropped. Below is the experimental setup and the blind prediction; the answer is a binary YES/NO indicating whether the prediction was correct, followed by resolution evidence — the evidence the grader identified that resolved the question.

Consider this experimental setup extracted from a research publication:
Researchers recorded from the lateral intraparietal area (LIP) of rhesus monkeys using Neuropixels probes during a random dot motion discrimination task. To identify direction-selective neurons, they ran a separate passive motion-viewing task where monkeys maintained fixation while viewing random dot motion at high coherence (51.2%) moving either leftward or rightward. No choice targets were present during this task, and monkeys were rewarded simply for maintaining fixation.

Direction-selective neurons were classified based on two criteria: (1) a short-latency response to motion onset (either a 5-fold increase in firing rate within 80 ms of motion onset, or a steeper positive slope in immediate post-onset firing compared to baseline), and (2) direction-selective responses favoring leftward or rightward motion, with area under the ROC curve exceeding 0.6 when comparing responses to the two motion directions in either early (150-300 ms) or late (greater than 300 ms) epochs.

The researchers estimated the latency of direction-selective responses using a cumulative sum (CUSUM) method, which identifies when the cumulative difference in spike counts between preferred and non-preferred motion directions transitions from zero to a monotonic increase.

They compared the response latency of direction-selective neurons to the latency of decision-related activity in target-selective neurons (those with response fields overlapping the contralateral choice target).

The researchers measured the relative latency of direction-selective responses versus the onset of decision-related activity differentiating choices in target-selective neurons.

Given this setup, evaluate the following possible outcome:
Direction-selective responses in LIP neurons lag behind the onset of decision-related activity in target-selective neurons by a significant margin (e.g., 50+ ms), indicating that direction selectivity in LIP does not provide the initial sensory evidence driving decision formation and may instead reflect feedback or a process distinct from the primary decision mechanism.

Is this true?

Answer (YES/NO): NO